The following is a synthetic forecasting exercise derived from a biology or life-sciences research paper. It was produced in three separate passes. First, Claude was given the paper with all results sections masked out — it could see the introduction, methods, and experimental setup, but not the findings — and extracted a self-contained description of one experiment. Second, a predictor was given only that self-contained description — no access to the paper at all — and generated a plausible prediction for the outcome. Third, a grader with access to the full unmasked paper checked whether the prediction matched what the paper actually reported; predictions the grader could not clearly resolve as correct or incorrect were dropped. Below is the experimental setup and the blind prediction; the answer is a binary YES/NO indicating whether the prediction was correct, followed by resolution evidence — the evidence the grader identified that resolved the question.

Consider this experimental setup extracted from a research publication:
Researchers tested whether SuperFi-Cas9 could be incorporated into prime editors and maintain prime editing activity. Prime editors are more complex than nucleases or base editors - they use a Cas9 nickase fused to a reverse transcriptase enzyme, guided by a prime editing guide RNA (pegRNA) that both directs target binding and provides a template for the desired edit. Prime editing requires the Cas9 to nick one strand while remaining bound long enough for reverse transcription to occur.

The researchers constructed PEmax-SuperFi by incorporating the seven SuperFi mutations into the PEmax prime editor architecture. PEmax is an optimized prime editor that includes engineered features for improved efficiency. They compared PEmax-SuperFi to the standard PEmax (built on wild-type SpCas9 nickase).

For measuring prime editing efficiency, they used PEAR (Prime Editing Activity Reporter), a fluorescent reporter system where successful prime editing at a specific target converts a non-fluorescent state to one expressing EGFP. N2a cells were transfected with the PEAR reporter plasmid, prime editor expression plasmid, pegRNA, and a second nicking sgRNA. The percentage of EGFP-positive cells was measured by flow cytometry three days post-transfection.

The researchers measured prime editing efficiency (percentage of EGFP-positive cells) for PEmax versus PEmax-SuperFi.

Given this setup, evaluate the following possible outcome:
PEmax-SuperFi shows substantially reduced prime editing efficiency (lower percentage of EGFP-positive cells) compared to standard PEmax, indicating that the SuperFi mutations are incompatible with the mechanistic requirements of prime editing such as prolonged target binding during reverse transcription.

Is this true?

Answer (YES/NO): YES